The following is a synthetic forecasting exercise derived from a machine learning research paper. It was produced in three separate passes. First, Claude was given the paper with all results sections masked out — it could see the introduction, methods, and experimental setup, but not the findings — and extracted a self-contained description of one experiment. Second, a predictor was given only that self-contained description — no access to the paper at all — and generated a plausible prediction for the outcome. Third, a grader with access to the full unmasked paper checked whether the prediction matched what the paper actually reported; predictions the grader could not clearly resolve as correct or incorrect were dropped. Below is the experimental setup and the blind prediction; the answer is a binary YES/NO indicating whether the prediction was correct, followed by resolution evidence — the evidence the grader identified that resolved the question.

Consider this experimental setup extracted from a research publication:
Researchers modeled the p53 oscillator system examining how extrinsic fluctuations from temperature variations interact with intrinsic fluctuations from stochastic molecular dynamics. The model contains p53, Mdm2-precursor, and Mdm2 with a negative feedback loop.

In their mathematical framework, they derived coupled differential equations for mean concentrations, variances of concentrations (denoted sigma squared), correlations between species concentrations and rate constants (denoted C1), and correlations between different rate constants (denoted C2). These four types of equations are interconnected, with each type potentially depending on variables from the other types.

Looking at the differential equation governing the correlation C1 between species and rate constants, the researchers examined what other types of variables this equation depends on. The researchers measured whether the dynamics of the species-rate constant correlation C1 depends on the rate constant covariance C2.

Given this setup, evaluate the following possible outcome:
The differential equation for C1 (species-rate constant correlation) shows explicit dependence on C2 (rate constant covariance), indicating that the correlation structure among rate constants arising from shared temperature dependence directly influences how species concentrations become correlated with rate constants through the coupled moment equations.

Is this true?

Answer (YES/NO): YES